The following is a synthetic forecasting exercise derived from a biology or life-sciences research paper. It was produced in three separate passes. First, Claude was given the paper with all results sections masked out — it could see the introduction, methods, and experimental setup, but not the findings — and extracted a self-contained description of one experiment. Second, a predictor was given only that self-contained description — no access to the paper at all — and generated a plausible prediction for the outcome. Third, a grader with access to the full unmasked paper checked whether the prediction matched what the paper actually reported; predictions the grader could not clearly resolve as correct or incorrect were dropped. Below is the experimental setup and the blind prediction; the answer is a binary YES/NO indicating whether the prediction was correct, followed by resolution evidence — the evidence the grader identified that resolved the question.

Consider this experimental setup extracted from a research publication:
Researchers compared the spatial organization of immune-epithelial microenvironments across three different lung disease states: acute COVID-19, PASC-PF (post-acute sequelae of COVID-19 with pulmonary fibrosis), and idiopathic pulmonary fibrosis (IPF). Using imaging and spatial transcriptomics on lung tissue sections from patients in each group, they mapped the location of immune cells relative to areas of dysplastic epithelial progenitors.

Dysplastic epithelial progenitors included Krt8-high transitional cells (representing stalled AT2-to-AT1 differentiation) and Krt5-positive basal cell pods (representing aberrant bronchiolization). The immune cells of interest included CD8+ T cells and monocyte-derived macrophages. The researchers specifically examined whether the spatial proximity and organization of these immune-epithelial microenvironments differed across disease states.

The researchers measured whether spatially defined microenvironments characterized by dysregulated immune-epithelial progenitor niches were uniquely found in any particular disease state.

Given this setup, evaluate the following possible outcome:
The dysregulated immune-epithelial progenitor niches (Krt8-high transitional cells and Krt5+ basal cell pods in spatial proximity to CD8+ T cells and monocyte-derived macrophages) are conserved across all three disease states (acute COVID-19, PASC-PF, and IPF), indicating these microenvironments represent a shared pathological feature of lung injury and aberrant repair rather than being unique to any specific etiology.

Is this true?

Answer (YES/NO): NO